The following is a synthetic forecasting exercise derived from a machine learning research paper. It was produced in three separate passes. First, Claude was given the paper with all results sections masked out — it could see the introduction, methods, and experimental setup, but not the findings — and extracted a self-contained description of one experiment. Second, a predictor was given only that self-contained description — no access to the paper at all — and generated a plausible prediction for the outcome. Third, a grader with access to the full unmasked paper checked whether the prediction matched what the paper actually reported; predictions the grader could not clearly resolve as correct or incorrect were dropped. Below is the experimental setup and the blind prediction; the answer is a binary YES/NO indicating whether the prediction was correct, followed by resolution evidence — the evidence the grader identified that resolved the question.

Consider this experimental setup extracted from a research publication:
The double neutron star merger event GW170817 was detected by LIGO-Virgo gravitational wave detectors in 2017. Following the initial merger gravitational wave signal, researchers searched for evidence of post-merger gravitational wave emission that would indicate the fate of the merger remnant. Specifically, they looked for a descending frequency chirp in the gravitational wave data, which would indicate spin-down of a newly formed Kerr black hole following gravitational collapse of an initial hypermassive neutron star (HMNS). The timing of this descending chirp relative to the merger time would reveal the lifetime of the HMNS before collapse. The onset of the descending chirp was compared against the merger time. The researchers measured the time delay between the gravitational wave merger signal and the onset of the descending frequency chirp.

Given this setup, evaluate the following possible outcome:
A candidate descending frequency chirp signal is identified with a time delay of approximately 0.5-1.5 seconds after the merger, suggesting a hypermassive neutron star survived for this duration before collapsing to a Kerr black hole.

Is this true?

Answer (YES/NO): YES